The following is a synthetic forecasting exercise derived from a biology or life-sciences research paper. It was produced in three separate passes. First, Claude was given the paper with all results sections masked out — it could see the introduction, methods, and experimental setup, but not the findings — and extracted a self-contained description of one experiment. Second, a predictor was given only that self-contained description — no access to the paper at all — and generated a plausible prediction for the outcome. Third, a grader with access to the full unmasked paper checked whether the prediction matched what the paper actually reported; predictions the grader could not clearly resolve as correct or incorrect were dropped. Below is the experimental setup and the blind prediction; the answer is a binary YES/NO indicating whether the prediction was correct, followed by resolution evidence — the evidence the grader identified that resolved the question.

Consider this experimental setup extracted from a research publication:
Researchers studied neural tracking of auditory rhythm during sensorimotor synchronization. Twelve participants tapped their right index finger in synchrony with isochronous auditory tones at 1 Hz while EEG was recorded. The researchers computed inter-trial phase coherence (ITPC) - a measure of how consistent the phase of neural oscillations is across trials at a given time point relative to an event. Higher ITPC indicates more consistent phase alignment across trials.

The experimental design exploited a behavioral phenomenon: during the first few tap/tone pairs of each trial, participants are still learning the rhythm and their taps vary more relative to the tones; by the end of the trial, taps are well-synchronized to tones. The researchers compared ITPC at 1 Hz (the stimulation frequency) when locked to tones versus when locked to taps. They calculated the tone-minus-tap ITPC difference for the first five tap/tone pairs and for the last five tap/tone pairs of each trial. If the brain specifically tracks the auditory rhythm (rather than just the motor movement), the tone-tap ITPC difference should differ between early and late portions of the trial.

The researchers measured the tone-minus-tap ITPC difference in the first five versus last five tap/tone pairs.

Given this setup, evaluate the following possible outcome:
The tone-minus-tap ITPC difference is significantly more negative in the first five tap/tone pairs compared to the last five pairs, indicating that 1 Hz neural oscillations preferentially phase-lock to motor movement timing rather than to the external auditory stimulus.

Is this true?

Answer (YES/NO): NO